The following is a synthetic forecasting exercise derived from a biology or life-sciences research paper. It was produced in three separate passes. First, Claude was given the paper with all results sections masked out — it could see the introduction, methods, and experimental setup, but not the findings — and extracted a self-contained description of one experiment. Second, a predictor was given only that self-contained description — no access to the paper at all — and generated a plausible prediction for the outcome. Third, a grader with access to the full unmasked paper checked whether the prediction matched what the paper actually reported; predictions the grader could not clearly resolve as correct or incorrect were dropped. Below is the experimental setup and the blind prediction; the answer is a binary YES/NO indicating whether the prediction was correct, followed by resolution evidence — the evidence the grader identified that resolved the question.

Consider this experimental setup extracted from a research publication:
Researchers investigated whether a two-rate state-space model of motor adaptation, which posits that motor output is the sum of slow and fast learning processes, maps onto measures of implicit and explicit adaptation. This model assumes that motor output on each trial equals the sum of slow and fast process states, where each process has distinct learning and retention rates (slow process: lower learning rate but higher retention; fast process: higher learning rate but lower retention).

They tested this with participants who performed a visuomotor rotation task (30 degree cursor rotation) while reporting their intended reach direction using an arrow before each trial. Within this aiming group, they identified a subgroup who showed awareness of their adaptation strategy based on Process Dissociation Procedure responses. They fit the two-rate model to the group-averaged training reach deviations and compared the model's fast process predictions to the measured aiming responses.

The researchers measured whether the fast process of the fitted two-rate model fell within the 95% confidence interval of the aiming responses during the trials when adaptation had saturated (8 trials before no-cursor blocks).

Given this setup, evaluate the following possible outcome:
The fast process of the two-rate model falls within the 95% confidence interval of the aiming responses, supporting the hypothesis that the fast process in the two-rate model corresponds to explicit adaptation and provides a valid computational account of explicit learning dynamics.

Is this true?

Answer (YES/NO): NO